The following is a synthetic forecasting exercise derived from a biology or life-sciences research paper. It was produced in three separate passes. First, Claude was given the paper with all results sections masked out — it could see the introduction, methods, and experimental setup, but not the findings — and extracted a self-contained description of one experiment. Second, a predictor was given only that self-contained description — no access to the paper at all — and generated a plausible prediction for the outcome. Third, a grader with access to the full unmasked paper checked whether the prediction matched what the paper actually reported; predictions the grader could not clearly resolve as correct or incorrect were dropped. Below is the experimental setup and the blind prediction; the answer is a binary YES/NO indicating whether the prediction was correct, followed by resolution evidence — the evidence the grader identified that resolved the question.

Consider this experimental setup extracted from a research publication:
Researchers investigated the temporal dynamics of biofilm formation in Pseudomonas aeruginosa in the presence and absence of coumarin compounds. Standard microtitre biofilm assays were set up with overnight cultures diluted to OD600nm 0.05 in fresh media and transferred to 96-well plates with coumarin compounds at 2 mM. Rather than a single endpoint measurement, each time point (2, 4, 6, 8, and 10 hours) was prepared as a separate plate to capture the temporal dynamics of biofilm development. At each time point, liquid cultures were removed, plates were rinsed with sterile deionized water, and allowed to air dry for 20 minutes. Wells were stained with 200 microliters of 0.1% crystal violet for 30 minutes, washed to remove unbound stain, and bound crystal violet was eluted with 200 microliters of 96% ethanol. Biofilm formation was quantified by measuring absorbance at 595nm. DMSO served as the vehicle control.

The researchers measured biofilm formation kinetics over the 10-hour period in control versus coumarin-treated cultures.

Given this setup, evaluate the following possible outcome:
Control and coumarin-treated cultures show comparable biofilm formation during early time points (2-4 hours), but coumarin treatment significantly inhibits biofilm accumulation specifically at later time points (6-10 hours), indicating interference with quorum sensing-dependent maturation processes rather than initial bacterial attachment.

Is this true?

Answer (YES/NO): NO